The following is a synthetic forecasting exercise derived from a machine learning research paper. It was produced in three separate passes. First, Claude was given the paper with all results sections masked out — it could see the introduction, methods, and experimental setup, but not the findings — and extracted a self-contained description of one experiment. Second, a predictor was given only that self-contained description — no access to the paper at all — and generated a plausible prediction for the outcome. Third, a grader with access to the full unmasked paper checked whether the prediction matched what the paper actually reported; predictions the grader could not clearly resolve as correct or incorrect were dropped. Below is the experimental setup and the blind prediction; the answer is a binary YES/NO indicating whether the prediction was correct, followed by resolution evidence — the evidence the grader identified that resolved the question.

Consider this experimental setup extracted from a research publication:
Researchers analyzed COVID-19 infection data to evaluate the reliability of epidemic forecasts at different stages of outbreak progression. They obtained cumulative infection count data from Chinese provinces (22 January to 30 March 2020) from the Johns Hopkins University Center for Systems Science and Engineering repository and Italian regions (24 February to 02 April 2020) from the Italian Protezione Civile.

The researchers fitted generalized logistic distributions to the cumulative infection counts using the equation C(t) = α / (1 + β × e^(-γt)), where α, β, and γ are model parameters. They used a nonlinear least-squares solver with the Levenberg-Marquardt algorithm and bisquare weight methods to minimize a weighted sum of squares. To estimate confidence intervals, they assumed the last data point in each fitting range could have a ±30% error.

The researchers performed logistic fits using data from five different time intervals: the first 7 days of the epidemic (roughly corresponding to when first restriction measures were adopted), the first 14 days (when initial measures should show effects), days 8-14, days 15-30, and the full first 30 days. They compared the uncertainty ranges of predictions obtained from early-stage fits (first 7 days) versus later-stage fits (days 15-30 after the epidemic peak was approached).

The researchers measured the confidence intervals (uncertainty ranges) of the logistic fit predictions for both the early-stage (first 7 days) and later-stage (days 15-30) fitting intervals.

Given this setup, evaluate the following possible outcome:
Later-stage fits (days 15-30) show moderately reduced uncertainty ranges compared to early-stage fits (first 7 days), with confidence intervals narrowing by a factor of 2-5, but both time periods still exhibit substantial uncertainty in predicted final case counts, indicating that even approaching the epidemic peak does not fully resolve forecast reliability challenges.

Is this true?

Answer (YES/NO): NO